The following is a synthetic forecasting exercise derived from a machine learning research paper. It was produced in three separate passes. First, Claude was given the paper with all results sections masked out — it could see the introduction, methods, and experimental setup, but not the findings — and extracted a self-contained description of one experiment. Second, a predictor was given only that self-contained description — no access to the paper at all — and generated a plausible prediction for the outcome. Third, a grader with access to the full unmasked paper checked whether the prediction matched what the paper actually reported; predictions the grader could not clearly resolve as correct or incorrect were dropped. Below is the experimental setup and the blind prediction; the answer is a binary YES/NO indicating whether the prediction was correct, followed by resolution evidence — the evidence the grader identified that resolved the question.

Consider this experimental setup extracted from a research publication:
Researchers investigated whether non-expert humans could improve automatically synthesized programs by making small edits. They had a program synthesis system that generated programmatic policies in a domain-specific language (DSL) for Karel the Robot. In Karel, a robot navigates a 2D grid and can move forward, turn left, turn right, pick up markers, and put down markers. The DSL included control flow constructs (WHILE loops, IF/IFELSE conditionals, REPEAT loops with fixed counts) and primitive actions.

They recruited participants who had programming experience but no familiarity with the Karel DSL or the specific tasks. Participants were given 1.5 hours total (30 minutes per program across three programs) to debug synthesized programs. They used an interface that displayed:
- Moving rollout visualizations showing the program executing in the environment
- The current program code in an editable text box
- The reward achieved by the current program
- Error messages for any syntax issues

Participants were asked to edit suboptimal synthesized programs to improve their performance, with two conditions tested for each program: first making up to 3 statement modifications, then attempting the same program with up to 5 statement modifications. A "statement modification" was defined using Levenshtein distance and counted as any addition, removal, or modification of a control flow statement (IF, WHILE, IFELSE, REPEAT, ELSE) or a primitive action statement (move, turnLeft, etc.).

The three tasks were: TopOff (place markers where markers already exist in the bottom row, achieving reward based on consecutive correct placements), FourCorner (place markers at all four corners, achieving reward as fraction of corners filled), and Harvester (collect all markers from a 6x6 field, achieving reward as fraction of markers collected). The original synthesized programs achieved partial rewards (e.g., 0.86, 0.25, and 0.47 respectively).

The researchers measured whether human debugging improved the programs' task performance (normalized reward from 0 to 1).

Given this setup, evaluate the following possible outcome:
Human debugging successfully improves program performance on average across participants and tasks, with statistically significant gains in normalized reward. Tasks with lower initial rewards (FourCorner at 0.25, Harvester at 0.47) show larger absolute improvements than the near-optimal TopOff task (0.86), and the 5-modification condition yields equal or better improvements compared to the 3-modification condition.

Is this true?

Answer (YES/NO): NO